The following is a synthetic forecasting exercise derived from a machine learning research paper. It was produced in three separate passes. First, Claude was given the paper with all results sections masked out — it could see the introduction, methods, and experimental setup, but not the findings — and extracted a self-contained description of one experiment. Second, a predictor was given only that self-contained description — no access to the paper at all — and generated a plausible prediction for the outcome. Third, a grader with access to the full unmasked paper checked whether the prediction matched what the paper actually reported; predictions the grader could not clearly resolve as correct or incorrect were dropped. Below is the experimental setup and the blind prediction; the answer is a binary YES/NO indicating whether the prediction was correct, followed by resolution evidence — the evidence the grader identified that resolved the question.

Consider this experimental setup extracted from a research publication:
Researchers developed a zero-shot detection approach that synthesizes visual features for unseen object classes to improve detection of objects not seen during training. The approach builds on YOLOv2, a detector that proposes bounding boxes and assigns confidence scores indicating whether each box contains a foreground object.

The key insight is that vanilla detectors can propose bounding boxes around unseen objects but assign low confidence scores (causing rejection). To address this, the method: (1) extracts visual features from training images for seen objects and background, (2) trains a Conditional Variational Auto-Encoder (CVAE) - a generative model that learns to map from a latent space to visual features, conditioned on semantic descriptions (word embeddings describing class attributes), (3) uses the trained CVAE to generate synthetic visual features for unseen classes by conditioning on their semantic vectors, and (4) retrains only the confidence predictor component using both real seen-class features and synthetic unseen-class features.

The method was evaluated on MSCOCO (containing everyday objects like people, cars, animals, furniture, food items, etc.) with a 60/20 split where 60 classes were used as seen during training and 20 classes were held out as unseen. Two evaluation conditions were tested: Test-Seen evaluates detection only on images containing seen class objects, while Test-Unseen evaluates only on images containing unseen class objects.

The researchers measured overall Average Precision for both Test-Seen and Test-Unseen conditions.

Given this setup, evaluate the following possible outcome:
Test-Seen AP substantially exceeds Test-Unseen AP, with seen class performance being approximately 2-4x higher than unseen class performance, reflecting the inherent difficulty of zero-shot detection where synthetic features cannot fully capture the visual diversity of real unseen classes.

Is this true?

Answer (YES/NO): NO